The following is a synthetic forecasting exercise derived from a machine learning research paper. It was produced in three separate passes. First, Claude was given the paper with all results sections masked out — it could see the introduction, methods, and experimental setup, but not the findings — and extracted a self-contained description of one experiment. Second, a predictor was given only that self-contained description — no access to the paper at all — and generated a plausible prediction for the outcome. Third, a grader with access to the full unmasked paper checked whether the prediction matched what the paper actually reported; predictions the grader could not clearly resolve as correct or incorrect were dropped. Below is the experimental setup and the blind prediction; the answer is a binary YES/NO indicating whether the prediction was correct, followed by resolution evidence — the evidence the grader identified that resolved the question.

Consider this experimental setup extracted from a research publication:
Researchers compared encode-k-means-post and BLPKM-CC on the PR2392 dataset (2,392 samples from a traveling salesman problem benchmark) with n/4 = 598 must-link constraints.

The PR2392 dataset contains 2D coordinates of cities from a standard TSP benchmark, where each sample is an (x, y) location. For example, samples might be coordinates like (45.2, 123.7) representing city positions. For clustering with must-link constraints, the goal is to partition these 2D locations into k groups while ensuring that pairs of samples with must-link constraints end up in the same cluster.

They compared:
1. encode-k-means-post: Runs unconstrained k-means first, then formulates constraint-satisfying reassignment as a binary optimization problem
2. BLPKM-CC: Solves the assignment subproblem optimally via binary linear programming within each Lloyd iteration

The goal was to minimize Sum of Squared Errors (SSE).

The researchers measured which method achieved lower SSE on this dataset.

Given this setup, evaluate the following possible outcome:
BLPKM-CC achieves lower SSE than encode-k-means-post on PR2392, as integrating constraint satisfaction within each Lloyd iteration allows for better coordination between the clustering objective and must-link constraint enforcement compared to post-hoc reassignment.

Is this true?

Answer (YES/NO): NO